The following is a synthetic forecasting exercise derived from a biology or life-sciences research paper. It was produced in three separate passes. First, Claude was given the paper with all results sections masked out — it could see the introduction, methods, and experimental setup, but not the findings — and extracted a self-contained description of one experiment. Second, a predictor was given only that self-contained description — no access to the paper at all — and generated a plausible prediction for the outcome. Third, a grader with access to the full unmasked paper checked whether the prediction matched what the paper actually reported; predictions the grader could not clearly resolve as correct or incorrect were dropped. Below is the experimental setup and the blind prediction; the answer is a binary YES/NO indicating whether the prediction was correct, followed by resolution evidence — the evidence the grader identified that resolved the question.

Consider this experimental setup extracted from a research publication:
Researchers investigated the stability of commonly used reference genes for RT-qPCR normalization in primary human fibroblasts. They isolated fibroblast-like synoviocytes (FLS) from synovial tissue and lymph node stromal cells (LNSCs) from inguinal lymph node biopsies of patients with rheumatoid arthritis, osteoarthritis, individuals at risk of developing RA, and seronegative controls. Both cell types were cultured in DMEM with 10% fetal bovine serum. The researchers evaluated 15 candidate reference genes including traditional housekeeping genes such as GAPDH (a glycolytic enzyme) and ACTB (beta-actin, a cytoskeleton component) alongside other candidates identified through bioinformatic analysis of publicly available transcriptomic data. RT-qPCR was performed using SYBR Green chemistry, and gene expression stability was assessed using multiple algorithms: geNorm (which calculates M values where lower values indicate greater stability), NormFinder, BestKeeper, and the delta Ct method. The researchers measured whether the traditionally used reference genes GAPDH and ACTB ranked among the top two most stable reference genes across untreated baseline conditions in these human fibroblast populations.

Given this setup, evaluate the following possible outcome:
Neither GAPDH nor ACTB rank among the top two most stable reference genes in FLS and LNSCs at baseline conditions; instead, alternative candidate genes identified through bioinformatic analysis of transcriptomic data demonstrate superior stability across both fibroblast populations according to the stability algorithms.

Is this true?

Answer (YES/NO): YES